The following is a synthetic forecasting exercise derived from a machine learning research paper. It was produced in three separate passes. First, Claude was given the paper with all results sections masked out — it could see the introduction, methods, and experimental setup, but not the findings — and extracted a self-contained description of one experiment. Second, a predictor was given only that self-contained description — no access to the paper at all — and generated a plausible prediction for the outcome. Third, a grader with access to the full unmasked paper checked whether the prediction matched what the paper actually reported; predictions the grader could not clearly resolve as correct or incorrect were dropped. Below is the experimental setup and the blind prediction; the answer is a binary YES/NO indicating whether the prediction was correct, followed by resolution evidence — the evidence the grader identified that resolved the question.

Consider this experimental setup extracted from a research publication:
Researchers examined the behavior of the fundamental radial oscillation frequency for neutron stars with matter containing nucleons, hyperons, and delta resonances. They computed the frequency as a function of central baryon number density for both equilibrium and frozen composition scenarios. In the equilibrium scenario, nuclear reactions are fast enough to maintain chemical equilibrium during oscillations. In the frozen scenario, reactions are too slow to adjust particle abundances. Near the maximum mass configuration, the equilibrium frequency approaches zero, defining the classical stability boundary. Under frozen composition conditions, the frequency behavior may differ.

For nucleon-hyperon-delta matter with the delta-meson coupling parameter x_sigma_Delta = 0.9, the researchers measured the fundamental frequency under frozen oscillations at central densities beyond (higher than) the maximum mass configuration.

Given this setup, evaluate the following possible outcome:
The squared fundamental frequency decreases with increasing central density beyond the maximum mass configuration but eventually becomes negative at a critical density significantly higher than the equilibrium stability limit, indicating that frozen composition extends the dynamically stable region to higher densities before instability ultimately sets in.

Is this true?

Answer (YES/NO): YES